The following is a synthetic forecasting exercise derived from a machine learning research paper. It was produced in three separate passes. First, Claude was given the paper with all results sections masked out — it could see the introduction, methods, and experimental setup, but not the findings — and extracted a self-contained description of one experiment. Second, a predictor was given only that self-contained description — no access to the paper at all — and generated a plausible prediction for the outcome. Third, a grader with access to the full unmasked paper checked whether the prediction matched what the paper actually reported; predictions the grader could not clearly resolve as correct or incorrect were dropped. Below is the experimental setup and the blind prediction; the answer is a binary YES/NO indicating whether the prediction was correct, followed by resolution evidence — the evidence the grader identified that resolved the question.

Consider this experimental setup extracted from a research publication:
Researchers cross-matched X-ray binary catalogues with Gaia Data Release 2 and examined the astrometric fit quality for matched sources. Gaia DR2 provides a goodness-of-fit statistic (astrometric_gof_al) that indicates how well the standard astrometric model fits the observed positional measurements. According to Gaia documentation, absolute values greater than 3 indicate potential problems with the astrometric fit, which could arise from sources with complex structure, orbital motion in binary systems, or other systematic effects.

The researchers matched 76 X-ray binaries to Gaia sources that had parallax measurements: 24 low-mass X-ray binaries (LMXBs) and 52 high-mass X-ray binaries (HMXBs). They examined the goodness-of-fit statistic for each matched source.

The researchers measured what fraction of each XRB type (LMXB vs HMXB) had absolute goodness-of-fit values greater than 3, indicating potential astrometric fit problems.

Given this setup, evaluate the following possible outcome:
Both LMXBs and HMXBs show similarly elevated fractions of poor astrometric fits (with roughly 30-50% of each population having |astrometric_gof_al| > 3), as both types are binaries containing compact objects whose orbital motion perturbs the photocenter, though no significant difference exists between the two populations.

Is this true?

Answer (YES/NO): NO